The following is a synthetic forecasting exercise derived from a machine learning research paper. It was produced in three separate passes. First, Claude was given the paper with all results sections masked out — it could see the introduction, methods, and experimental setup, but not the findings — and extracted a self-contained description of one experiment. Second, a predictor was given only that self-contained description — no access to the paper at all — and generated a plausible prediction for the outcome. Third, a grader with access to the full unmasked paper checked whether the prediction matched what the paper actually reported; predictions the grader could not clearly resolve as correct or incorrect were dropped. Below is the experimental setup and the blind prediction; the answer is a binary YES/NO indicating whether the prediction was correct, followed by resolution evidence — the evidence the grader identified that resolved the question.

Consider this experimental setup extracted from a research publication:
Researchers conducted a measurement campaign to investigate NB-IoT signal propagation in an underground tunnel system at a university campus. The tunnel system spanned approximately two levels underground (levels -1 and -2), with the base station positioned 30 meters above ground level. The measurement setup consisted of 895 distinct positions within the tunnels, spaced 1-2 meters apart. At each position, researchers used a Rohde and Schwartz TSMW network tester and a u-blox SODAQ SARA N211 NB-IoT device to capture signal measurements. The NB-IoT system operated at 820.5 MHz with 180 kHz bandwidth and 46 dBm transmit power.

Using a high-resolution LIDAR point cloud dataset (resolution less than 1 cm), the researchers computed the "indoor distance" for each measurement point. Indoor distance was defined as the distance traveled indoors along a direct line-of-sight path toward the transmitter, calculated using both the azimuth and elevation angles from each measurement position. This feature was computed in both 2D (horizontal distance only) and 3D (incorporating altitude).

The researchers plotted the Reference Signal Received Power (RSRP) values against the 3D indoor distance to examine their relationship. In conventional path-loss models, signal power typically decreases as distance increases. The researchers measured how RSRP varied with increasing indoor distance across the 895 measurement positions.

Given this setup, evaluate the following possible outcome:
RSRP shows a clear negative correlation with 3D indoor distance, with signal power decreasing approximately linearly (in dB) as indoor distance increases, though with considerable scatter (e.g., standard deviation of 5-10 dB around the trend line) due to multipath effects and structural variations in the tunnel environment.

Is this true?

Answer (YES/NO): NO